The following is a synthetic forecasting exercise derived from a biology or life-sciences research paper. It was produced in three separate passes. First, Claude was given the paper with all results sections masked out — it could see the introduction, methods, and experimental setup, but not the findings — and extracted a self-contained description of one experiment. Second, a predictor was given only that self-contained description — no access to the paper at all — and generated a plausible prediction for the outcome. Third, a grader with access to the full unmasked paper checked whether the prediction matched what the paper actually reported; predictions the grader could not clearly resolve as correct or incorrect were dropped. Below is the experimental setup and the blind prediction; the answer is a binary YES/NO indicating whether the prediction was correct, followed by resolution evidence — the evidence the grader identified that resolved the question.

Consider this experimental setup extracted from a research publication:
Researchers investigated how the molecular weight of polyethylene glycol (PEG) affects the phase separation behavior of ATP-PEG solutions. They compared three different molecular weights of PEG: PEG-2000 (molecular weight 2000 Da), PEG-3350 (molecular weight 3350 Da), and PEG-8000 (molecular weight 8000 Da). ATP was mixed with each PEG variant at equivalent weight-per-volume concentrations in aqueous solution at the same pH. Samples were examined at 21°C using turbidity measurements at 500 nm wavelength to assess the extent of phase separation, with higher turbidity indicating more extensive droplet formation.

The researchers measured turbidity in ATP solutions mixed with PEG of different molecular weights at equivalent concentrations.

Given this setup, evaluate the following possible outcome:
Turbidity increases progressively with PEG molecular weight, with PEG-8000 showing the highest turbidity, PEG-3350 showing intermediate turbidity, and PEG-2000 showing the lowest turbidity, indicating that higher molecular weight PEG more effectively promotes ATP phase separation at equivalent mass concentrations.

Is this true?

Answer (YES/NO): NO